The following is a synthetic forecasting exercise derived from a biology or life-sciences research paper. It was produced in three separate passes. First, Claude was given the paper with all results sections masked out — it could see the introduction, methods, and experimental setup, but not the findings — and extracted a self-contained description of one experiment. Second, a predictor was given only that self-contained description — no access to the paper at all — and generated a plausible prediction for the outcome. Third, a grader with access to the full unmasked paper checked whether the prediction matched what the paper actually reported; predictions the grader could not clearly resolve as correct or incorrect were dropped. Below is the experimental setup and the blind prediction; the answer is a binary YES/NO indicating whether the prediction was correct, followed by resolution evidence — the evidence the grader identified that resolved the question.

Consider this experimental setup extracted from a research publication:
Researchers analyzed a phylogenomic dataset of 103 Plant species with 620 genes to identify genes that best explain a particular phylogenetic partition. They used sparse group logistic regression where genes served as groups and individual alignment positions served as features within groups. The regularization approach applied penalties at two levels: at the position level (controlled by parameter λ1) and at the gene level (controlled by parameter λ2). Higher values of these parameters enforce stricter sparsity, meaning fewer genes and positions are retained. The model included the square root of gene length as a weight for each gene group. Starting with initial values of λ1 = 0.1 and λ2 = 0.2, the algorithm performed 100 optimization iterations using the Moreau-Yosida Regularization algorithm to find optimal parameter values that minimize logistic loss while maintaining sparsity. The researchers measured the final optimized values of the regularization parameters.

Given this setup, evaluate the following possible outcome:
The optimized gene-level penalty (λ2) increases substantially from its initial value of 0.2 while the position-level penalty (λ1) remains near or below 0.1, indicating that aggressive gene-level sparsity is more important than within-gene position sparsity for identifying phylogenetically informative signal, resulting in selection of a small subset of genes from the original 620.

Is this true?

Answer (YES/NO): NO